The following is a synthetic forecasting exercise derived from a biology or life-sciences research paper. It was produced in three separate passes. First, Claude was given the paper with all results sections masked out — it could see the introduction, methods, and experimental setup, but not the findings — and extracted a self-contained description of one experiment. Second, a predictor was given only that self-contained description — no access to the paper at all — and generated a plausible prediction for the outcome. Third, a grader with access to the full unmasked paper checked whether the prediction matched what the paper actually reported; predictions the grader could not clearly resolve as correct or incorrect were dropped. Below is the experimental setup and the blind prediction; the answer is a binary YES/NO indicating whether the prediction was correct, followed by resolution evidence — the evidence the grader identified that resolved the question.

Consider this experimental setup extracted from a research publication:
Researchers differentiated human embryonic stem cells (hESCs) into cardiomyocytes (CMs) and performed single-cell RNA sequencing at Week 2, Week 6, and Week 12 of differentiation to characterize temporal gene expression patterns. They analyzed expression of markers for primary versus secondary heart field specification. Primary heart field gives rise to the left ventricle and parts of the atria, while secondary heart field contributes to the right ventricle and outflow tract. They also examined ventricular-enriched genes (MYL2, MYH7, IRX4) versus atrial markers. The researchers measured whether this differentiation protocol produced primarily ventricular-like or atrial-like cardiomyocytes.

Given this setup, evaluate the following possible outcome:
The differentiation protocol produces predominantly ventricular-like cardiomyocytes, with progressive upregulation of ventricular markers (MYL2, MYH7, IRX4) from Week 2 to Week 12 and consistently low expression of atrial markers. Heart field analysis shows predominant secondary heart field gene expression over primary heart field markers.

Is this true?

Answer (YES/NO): NO